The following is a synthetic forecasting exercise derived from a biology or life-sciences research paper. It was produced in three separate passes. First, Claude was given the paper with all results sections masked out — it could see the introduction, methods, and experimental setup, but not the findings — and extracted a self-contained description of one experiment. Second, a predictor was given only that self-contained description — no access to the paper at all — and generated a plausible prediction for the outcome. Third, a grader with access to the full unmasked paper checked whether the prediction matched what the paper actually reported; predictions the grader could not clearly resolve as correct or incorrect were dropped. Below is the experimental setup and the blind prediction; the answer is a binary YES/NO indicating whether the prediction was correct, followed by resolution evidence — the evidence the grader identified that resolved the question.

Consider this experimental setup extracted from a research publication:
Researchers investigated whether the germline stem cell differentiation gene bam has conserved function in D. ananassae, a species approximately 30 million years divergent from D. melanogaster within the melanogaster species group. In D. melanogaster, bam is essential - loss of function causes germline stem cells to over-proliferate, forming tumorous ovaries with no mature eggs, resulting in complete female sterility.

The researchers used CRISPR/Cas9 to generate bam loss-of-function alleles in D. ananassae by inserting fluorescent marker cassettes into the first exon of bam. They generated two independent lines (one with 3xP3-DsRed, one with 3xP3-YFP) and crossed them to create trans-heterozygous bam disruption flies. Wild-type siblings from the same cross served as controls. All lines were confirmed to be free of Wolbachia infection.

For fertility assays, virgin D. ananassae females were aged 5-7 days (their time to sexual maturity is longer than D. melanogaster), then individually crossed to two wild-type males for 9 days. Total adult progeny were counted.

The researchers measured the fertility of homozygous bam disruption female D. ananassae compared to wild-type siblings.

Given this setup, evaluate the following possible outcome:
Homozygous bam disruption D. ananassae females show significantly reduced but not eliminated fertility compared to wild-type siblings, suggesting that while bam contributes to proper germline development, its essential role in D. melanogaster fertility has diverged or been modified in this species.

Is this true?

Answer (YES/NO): NO